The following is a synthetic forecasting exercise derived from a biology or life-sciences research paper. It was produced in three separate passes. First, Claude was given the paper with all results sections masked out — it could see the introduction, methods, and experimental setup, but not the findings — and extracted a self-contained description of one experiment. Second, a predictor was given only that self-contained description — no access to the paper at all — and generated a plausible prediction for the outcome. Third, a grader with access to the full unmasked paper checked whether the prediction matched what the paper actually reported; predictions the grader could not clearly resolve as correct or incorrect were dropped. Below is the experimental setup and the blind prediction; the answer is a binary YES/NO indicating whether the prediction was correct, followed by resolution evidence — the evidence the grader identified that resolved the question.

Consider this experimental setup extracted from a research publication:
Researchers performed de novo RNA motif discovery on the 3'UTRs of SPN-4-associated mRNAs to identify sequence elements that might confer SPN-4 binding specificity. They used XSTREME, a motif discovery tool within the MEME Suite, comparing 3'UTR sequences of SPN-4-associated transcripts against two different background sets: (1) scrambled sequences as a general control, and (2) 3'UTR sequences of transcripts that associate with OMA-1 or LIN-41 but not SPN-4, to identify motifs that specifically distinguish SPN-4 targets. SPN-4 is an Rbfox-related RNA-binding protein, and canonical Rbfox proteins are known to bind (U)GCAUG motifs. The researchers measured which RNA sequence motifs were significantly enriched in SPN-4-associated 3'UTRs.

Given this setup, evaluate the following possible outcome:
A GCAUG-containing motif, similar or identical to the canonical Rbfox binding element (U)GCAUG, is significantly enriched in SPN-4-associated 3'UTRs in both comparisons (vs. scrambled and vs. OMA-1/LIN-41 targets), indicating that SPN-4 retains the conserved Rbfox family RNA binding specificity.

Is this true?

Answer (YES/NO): YES